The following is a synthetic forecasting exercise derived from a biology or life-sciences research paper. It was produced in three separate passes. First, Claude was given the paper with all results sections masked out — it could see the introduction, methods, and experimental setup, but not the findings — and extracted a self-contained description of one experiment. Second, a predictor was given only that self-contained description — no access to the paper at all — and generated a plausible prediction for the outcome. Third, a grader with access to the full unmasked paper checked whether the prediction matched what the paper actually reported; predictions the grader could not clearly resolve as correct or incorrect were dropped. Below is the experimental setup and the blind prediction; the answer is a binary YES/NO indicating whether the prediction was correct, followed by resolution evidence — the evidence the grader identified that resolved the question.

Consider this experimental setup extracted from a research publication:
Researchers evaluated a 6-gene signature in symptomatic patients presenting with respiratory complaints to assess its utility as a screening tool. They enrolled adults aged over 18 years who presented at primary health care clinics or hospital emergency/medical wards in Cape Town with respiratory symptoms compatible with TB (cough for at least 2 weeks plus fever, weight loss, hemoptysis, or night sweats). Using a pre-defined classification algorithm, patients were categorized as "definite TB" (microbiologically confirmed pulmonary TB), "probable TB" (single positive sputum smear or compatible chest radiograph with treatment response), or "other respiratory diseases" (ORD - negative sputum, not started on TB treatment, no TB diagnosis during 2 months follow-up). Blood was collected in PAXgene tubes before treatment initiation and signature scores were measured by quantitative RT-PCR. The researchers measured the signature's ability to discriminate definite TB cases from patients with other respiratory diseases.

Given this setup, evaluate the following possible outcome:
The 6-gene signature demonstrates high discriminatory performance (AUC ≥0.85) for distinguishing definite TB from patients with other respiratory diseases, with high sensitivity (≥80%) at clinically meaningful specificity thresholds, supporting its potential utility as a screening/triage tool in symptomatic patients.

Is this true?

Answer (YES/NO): NO